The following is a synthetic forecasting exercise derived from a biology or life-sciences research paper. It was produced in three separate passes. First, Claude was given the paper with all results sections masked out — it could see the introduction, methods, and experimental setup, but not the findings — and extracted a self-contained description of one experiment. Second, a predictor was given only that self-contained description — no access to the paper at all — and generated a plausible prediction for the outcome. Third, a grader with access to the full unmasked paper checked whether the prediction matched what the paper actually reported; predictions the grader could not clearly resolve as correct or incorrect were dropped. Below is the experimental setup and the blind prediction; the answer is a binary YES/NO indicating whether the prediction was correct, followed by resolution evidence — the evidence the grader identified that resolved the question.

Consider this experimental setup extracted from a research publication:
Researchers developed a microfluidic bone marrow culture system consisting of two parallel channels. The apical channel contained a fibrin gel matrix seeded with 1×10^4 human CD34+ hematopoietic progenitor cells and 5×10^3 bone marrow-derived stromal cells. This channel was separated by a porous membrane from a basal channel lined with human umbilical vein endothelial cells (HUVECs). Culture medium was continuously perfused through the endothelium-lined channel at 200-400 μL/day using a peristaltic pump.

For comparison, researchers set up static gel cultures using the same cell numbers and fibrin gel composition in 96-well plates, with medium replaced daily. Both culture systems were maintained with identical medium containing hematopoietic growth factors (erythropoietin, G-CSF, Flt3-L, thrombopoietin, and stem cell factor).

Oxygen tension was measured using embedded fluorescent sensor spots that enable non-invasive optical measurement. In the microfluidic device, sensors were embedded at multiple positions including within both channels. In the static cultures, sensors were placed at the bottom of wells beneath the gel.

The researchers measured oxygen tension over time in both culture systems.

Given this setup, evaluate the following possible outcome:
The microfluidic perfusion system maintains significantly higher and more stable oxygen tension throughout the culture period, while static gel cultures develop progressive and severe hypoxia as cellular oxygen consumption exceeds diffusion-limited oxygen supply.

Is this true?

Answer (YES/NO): YES